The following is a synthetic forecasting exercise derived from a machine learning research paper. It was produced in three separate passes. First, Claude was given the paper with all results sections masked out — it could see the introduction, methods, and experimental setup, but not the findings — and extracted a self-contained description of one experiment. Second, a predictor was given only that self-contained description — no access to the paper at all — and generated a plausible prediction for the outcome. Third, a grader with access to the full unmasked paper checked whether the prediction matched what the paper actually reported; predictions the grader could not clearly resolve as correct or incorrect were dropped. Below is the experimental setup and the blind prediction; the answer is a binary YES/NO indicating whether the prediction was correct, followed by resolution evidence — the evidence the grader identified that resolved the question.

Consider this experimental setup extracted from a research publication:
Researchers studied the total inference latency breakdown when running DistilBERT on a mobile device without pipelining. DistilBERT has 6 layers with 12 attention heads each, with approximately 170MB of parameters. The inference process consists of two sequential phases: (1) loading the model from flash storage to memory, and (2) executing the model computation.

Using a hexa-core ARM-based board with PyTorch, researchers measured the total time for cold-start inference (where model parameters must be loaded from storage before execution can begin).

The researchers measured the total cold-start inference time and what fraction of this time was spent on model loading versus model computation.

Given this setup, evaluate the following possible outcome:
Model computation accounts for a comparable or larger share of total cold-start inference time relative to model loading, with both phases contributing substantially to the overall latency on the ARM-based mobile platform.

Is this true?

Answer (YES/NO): NO